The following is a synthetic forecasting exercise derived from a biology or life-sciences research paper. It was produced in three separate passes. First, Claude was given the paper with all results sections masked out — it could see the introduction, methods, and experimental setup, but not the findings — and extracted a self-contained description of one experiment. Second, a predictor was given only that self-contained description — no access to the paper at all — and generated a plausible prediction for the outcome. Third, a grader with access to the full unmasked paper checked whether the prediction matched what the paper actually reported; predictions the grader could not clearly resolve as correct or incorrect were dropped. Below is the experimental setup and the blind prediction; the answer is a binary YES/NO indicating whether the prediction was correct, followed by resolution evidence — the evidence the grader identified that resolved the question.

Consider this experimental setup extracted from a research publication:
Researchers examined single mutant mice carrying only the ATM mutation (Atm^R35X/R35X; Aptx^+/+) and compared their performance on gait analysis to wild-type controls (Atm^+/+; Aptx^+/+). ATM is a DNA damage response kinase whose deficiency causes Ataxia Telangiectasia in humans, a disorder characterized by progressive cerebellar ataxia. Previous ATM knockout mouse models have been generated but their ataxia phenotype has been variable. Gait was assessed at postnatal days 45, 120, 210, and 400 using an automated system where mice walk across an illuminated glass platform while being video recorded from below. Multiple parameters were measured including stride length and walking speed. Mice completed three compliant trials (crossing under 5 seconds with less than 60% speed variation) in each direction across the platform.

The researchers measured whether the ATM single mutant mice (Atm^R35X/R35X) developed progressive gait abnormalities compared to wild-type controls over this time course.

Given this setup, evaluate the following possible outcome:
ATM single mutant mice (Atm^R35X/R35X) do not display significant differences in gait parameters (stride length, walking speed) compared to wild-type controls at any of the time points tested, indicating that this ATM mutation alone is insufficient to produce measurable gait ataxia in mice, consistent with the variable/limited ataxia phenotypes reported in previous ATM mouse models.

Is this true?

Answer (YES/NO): YES